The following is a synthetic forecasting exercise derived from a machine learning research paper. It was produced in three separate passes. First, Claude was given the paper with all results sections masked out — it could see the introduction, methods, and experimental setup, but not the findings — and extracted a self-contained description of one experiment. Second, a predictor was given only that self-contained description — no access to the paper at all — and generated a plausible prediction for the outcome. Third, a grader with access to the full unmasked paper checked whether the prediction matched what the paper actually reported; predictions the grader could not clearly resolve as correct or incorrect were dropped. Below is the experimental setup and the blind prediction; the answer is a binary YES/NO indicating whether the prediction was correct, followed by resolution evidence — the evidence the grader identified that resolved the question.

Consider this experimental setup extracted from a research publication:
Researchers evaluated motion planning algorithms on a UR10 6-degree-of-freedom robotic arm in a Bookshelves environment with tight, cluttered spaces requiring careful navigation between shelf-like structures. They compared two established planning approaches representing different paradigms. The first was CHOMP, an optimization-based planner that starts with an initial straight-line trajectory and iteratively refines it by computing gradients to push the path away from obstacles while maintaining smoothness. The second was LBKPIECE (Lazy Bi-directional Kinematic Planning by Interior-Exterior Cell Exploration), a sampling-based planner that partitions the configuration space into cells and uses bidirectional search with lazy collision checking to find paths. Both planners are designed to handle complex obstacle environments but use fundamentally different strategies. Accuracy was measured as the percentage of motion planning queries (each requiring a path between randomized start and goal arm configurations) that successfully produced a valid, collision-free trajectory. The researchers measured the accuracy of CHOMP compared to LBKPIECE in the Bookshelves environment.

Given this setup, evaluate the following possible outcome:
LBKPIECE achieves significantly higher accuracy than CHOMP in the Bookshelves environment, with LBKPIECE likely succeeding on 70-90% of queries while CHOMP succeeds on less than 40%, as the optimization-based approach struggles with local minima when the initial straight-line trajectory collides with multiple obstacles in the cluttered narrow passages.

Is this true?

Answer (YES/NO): NO